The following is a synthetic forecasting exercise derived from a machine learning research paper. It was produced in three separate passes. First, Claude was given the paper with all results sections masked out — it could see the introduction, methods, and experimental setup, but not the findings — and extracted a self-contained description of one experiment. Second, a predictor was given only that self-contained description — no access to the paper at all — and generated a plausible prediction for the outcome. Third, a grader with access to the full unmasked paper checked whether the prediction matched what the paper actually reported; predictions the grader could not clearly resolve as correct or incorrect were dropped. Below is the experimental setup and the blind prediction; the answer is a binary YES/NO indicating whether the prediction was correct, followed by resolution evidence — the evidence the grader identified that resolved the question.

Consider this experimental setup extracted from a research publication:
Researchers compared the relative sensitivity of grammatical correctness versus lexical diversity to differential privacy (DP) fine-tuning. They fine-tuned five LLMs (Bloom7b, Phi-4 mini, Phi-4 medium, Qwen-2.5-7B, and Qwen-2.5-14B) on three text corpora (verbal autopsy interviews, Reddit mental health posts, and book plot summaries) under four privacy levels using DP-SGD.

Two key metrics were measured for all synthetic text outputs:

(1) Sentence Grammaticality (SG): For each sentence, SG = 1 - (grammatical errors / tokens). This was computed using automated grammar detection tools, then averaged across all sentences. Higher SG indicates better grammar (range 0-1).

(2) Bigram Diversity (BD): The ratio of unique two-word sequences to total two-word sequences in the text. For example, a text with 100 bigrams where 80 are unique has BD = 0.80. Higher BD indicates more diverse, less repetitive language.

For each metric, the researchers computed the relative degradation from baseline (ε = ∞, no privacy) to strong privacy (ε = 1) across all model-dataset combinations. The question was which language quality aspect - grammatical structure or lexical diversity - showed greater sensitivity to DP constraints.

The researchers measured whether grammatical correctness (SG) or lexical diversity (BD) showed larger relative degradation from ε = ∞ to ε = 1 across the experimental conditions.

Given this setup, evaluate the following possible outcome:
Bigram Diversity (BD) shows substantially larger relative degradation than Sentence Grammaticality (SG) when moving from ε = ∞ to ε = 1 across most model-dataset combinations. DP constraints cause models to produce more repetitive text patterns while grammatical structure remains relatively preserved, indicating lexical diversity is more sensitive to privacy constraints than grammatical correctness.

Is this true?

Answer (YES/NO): NO